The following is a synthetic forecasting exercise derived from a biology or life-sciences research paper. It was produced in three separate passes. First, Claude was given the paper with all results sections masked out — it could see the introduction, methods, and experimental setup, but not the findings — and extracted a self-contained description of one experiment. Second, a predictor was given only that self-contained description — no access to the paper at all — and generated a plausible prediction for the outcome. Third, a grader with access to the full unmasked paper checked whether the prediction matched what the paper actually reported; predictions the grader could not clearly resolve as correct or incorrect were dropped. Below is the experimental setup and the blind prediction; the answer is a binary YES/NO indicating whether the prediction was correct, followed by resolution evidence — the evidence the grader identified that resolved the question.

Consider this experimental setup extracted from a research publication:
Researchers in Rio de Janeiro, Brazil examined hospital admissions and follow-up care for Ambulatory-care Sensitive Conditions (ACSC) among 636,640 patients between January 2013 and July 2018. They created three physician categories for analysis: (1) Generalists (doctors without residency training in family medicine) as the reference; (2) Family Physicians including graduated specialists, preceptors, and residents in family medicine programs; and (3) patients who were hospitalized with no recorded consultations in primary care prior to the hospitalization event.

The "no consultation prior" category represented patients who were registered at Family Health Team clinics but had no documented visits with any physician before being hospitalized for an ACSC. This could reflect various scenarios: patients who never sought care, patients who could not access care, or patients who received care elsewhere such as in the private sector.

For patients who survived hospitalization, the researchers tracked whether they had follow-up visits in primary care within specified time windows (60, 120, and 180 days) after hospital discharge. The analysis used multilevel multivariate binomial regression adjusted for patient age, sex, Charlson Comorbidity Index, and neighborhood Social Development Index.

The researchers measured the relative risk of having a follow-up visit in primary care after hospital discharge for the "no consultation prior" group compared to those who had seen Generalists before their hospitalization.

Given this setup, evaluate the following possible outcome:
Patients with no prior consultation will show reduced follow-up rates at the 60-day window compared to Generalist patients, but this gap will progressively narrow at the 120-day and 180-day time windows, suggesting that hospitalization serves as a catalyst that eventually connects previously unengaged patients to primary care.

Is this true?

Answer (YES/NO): NO